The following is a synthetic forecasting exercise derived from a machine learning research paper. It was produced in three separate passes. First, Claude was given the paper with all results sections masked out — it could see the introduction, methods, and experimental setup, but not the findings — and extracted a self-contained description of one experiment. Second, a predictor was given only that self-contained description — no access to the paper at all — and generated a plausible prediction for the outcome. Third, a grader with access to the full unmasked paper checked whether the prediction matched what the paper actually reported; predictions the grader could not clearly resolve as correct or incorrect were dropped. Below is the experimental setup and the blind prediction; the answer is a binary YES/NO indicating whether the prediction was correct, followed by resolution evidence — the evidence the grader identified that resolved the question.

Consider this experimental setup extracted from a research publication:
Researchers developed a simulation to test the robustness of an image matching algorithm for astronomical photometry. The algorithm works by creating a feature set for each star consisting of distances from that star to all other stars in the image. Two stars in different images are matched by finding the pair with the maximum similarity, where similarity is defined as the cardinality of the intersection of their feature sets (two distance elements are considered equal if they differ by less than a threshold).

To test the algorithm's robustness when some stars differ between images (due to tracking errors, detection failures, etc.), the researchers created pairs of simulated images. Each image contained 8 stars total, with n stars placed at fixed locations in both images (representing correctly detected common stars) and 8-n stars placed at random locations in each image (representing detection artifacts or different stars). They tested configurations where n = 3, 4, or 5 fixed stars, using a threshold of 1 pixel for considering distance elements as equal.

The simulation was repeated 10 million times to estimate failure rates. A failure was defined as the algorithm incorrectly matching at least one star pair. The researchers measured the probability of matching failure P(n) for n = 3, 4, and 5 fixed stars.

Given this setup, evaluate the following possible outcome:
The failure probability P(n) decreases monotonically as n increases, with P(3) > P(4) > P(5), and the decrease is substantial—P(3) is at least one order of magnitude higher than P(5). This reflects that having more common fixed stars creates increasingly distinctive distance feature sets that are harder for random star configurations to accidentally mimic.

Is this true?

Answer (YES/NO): YES